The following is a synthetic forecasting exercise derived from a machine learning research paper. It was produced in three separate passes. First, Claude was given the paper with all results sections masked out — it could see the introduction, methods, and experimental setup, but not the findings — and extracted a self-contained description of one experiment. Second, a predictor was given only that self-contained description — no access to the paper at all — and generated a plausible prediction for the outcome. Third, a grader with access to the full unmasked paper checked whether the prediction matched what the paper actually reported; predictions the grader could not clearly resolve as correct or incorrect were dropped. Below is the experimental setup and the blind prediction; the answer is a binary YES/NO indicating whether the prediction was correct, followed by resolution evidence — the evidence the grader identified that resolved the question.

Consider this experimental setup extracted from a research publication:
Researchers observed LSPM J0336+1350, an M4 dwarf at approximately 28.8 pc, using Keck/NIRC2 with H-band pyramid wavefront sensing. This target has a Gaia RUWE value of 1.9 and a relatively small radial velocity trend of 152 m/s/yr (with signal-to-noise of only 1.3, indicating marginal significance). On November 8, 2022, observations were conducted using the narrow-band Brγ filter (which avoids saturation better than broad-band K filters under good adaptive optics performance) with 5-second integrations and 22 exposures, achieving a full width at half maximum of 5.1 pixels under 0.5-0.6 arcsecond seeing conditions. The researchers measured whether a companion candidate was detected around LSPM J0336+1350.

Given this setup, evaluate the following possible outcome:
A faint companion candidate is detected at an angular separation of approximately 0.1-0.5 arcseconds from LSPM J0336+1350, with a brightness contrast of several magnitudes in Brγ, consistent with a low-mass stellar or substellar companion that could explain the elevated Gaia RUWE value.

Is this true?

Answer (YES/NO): NO